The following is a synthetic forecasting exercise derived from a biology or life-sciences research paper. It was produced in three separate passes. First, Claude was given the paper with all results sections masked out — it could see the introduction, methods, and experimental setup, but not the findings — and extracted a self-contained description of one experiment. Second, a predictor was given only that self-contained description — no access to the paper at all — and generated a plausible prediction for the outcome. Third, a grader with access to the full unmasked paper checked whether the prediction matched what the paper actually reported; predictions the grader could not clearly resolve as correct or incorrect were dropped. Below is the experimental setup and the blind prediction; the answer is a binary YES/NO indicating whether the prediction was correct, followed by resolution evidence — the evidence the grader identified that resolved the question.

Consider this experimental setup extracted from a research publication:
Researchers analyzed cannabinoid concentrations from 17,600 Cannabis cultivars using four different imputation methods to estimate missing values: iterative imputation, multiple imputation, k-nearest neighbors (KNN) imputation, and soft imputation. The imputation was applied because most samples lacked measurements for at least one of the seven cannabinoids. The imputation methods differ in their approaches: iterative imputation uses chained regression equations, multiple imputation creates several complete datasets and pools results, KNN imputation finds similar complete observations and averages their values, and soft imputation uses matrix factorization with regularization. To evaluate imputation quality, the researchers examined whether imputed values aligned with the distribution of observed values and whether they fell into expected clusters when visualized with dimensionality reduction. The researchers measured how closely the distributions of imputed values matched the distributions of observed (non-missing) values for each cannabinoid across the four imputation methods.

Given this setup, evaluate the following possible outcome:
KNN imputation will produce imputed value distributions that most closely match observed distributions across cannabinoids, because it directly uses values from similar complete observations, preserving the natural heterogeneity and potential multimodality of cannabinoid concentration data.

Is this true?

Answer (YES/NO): NO